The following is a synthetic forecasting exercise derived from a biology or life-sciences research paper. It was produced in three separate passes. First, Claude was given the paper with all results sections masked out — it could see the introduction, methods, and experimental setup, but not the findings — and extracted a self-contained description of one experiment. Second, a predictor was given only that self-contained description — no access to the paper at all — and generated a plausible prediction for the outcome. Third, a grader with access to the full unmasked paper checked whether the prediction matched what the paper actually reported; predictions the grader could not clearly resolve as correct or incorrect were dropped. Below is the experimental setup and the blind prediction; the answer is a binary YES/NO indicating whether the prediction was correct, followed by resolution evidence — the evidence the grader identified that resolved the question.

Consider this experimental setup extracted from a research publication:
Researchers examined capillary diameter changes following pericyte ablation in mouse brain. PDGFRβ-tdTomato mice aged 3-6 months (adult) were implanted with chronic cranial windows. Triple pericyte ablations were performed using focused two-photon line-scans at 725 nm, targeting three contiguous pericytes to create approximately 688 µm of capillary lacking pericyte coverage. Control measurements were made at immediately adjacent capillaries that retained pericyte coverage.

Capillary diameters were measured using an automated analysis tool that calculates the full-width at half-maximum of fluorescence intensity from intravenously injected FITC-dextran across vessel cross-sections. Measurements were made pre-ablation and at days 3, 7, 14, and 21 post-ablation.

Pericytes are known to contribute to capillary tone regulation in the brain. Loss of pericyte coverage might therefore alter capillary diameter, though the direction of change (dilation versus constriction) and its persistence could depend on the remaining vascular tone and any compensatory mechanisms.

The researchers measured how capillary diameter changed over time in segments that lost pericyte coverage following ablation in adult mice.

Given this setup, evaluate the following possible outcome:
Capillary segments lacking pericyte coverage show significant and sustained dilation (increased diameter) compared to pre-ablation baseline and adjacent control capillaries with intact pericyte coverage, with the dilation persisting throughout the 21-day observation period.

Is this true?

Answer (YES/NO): NO